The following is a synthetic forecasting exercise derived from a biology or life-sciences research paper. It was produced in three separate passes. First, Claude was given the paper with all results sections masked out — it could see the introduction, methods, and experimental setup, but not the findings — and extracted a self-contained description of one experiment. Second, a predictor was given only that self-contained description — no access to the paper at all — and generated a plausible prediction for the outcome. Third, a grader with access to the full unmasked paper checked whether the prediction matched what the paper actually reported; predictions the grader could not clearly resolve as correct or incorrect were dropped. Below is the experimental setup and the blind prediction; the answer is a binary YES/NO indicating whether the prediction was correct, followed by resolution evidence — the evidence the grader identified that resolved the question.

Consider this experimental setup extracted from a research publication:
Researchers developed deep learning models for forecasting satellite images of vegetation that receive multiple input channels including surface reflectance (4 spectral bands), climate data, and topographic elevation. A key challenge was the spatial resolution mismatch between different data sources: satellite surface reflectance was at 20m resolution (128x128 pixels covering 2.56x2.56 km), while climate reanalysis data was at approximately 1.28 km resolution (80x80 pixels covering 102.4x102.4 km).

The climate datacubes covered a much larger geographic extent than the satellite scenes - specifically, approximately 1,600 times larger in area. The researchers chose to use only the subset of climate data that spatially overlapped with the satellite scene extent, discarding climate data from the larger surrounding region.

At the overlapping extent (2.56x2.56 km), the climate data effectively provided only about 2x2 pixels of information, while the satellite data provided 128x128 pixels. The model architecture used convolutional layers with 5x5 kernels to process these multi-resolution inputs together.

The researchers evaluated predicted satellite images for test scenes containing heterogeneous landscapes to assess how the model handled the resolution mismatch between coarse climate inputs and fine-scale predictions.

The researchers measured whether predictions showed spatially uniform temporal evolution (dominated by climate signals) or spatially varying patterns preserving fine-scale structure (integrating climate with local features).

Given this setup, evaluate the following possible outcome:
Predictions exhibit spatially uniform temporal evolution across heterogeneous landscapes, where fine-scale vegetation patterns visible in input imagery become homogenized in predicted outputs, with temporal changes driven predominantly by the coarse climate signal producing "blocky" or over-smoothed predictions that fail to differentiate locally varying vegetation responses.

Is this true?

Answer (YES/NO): NO